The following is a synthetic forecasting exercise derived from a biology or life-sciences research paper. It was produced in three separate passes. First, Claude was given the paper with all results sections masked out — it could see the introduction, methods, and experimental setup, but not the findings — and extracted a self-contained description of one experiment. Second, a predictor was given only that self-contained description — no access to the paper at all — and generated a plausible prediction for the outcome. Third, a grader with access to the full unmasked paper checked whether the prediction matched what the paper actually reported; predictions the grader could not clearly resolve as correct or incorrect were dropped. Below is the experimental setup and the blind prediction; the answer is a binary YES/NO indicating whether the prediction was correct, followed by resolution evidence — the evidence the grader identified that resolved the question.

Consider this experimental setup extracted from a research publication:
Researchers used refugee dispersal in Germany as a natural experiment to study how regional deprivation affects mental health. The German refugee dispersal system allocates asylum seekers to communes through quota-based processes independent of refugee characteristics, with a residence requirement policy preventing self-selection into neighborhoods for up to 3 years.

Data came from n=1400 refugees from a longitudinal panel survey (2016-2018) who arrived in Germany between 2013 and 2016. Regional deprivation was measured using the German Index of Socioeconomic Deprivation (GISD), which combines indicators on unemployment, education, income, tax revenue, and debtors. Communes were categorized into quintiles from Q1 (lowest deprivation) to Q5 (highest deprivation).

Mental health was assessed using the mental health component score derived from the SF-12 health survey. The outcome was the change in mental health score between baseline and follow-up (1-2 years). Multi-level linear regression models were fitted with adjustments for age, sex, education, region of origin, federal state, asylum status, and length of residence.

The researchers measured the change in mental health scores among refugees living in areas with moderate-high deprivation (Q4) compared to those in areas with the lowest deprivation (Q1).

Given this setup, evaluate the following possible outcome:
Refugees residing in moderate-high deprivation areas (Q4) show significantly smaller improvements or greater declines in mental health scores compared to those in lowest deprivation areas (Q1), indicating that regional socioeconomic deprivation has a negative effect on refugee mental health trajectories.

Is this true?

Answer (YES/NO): NO